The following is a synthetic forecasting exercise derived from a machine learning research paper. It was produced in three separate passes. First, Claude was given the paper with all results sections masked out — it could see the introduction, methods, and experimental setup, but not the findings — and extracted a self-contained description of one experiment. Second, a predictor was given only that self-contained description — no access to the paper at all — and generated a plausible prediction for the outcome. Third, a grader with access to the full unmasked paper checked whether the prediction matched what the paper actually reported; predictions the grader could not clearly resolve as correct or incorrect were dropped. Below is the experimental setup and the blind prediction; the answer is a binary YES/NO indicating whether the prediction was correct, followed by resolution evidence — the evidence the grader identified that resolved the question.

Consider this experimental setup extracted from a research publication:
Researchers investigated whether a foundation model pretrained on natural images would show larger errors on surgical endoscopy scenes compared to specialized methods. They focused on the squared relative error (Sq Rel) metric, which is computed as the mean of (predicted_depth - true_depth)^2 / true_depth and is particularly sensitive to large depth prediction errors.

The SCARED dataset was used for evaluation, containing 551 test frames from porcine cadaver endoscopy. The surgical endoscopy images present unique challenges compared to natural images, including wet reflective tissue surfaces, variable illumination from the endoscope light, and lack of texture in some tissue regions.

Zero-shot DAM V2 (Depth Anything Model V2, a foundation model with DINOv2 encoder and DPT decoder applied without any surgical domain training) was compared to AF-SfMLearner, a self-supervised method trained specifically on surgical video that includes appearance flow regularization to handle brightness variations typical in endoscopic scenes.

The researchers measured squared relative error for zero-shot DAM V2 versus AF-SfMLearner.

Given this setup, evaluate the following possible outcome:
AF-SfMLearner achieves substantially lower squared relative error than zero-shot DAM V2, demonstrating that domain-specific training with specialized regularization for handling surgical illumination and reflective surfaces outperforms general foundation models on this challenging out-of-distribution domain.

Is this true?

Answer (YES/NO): YES